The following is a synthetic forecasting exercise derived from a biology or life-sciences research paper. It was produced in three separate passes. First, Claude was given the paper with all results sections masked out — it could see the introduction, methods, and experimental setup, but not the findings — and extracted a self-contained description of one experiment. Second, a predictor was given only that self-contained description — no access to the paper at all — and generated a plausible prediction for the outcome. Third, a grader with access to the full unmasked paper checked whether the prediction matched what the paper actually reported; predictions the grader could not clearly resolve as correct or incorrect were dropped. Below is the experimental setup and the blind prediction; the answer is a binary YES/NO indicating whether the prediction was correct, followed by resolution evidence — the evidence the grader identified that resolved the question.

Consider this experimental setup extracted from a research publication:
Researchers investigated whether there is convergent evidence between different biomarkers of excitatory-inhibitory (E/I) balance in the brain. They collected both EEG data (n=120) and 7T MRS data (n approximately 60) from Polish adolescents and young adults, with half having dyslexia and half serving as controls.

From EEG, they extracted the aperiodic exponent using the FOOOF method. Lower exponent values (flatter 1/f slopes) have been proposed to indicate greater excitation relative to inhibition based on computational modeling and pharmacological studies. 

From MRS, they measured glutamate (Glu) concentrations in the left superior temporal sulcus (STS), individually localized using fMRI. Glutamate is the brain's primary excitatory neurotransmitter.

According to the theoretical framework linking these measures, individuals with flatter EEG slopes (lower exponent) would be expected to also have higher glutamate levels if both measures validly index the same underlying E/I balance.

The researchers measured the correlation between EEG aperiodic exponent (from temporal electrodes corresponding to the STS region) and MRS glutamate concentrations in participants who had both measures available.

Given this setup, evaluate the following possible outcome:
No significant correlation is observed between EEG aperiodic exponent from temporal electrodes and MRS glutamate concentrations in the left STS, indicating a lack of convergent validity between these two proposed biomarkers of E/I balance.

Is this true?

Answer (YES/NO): YES